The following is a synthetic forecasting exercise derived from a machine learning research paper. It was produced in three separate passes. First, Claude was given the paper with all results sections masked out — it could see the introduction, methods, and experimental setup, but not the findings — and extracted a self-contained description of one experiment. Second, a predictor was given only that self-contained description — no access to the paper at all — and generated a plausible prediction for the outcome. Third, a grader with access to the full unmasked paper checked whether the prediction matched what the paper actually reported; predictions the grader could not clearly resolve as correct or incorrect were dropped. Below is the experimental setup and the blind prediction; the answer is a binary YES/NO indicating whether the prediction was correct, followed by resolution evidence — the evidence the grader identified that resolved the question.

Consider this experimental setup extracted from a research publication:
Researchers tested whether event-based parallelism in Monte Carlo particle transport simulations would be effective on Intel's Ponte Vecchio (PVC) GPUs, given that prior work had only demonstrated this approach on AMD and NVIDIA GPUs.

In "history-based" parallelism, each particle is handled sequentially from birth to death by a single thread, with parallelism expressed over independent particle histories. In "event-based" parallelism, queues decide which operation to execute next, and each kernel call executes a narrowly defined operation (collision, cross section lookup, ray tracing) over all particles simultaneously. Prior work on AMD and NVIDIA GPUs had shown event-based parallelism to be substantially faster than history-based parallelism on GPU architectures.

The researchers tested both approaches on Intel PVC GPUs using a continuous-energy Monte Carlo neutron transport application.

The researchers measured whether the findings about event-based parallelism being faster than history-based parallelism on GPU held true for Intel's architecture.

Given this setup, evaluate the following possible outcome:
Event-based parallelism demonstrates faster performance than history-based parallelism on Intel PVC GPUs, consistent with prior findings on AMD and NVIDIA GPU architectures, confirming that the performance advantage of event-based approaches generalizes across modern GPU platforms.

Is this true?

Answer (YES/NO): YES